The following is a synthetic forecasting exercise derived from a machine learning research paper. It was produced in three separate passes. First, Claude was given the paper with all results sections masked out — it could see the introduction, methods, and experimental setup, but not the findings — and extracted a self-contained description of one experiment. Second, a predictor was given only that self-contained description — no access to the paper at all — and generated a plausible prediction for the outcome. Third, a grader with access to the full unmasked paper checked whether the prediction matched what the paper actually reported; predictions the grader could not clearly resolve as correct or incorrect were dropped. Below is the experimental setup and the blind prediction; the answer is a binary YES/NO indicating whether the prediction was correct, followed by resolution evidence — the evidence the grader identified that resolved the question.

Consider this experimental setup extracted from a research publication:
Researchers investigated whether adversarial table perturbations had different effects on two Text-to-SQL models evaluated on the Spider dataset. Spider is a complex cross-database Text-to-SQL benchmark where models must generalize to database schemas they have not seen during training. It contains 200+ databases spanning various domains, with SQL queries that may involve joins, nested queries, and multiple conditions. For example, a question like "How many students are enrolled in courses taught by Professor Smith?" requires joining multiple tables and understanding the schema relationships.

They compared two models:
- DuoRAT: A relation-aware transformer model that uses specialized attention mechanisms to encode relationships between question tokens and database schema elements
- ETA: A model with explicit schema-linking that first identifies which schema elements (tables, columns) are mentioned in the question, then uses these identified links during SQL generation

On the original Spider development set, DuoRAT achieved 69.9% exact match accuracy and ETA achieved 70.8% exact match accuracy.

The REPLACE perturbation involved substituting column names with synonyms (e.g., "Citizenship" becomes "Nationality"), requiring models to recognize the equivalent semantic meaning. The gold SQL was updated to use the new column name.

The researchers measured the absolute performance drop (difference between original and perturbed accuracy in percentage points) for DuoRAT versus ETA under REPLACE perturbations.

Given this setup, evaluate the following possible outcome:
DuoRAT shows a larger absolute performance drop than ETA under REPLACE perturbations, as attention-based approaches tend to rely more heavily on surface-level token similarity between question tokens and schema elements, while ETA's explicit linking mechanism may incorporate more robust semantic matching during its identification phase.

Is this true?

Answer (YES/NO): YES